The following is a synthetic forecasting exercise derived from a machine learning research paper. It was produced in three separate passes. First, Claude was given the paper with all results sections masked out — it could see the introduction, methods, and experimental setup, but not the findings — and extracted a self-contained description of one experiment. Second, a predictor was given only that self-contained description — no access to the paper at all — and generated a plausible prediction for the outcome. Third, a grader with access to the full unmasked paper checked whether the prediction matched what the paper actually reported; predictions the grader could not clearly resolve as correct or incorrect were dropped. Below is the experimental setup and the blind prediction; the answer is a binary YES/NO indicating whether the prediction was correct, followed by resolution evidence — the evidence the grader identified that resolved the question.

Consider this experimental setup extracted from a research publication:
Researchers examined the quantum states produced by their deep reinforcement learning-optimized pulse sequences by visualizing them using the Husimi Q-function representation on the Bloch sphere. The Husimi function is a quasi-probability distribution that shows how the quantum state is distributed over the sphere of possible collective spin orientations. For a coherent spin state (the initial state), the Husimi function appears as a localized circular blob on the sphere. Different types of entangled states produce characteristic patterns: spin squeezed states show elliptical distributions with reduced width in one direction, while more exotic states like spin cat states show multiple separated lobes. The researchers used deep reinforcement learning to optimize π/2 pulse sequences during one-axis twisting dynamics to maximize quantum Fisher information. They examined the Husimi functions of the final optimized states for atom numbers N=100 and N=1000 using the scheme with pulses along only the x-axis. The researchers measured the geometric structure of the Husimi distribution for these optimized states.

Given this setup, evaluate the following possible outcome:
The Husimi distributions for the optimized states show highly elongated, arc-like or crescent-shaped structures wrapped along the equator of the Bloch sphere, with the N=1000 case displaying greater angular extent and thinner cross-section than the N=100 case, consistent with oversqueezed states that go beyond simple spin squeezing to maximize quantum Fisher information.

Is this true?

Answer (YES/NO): NO